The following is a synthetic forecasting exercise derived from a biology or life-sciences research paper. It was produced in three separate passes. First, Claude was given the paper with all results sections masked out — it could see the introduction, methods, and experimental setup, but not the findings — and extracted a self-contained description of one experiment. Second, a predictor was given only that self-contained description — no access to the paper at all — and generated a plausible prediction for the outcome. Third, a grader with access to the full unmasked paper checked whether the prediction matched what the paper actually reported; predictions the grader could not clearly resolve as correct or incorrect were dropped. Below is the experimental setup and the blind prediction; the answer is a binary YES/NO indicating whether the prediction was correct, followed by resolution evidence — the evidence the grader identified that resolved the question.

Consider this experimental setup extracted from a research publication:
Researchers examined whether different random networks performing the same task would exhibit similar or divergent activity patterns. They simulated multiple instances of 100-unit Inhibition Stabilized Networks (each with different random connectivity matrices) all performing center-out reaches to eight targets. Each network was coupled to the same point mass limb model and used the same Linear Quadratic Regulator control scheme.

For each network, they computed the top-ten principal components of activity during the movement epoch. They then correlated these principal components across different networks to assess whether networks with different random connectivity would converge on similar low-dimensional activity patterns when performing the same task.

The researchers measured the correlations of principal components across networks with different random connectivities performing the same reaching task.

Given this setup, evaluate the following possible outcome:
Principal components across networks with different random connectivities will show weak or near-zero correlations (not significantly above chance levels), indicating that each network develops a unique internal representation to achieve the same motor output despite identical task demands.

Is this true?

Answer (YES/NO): NO